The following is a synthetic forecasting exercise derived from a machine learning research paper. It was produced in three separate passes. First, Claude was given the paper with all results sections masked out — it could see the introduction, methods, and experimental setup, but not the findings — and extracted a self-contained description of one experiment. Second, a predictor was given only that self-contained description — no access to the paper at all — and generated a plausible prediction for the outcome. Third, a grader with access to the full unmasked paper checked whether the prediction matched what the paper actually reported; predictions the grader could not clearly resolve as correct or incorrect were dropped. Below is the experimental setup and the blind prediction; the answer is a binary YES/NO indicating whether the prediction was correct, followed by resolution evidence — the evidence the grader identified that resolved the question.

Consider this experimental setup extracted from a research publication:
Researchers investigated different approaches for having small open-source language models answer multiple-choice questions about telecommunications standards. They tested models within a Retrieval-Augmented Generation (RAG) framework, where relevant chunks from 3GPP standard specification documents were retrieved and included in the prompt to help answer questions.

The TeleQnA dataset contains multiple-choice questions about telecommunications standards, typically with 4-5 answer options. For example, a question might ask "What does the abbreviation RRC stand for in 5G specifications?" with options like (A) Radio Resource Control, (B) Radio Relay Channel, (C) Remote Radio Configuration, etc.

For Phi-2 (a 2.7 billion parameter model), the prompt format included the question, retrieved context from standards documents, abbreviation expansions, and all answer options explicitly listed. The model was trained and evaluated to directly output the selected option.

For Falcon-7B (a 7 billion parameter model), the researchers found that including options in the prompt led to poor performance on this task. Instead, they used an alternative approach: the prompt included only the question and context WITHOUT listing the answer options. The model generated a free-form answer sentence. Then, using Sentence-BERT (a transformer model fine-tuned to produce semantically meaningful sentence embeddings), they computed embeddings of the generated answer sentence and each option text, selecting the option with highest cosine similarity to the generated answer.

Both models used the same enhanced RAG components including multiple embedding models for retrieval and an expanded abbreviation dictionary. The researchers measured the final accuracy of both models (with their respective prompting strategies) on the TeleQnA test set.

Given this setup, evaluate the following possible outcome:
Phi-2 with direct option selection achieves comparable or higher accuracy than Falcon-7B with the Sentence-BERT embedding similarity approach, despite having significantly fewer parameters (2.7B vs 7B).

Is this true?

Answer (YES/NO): YES